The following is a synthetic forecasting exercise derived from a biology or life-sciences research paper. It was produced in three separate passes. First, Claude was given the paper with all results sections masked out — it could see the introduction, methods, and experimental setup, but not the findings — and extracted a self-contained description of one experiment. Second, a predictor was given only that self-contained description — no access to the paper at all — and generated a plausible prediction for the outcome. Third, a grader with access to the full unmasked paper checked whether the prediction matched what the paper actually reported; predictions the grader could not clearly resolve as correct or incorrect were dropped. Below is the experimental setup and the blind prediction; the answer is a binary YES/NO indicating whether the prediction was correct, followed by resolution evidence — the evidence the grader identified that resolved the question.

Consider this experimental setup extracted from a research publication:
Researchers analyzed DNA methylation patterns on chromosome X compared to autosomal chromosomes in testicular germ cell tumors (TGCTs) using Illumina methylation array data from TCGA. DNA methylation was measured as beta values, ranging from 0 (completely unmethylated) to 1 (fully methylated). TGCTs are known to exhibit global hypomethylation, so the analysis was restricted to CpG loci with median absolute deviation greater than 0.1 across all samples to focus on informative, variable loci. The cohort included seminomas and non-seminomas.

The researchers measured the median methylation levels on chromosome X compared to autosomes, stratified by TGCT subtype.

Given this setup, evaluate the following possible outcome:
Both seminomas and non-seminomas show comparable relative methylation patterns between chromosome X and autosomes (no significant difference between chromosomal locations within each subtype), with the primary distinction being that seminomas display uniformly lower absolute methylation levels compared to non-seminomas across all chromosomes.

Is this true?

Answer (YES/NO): NO